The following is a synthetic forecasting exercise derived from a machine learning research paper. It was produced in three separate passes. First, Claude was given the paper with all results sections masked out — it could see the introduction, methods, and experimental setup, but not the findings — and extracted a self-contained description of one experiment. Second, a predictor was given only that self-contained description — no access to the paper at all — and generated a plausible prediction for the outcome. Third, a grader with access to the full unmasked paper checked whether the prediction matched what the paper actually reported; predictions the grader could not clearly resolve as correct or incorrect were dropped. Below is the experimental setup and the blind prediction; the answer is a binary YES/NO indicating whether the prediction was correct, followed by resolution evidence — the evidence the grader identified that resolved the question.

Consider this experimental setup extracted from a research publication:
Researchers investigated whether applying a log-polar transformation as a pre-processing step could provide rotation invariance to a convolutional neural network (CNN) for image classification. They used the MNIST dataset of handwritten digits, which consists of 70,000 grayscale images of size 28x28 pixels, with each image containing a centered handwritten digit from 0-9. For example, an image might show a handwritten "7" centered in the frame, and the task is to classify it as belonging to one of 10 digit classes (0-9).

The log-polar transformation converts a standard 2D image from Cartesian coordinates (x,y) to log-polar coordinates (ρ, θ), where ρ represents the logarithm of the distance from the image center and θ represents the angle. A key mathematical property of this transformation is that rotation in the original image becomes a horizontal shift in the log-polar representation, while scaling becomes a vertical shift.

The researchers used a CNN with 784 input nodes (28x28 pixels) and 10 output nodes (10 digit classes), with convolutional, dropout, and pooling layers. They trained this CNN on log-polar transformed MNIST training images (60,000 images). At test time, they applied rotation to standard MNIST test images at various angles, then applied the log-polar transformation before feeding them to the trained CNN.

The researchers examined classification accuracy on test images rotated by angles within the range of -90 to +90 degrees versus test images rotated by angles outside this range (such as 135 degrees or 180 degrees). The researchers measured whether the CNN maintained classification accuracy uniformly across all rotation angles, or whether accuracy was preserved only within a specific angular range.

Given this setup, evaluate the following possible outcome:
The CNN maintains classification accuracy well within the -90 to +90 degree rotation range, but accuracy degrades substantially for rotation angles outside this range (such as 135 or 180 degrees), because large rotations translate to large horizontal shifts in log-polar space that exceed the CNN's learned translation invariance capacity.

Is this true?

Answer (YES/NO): YES